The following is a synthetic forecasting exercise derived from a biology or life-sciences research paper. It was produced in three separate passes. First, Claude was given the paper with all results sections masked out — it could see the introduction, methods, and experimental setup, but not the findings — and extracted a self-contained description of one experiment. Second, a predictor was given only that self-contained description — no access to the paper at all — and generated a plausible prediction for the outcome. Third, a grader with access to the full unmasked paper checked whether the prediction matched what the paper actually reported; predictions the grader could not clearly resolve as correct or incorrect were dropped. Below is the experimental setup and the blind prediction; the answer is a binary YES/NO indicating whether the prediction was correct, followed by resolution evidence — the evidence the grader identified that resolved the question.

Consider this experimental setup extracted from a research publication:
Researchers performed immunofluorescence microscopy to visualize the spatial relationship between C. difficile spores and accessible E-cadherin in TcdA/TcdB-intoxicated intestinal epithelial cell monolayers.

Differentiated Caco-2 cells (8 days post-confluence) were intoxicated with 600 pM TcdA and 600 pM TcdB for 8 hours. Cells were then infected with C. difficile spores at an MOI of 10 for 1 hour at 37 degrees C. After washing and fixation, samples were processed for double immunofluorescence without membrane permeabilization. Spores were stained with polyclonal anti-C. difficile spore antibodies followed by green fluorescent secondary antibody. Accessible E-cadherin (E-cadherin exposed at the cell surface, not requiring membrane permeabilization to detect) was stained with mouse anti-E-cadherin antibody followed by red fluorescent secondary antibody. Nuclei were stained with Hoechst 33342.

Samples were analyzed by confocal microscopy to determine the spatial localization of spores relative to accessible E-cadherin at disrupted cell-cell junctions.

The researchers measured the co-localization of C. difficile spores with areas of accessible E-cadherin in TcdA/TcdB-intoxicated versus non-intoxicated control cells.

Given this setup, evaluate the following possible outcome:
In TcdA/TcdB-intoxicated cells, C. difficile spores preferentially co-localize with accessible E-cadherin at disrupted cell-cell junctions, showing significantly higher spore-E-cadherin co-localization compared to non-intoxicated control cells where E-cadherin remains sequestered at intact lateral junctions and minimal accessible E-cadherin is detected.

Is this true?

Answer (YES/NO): YES